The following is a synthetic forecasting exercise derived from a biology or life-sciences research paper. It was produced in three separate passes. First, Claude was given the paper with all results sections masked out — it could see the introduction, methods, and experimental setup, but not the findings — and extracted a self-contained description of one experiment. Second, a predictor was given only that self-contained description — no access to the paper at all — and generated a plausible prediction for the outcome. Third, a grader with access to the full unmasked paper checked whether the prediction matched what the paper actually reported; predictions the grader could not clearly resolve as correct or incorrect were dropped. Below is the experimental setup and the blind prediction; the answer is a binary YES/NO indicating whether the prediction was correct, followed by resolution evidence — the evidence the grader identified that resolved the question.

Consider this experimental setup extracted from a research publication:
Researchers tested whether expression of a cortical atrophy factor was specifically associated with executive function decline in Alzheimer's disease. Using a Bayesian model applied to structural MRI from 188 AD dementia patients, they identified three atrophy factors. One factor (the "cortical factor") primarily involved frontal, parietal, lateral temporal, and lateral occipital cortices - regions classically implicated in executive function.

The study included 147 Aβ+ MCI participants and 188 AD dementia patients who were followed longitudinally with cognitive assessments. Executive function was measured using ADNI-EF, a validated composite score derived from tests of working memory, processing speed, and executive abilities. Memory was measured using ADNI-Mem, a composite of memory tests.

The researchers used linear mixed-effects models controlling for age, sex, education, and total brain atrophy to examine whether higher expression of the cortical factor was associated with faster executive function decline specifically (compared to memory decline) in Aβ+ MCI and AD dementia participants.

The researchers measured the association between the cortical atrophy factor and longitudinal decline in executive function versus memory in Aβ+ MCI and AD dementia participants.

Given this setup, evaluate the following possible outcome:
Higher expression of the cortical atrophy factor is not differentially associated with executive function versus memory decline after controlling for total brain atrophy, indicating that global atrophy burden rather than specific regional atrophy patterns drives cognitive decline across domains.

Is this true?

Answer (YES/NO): NO